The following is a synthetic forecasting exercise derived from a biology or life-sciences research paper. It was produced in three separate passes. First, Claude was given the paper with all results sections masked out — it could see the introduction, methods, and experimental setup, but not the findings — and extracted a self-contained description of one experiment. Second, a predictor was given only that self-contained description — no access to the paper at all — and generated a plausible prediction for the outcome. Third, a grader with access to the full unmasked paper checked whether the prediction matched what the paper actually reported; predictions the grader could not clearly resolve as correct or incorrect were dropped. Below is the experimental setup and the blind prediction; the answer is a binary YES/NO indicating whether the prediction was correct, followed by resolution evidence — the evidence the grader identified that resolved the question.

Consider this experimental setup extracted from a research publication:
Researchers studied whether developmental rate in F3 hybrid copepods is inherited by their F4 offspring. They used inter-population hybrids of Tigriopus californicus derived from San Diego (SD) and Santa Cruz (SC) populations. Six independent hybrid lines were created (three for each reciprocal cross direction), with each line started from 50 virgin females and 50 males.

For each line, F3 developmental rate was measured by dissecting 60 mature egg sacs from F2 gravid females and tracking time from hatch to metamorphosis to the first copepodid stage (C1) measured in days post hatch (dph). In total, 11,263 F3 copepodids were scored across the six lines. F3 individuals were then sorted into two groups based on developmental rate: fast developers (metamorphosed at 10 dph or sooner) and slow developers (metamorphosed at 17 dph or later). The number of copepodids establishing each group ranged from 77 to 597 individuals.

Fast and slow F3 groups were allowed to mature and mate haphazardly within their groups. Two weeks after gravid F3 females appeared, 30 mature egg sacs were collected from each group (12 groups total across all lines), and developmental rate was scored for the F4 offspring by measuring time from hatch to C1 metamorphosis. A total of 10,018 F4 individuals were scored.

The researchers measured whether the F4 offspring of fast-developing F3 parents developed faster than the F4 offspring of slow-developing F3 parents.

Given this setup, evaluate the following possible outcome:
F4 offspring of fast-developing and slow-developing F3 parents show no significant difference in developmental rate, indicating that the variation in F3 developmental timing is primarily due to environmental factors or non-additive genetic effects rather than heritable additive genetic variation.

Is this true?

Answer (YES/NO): NO